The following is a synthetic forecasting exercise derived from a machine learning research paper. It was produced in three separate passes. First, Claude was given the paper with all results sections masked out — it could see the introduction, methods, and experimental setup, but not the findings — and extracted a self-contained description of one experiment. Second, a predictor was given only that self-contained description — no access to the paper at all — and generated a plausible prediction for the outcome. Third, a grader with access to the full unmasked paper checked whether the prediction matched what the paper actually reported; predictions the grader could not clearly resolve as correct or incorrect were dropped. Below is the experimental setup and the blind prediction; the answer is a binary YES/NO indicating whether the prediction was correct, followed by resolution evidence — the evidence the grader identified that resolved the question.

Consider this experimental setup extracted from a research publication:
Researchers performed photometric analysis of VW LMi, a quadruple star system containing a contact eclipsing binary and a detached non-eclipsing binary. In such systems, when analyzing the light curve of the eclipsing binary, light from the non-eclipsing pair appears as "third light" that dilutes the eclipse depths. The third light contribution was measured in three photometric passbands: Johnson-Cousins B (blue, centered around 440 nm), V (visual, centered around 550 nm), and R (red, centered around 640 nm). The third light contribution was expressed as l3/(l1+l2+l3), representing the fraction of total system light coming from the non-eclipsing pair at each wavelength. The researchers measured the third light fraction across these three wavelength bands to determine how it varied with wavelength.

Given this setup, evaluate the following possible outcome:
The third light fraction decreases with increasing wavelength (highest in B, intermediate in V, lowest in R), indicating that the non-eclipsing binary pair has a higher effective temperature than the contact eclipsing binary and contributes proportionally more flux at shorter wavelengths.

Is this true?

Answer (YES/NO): NO